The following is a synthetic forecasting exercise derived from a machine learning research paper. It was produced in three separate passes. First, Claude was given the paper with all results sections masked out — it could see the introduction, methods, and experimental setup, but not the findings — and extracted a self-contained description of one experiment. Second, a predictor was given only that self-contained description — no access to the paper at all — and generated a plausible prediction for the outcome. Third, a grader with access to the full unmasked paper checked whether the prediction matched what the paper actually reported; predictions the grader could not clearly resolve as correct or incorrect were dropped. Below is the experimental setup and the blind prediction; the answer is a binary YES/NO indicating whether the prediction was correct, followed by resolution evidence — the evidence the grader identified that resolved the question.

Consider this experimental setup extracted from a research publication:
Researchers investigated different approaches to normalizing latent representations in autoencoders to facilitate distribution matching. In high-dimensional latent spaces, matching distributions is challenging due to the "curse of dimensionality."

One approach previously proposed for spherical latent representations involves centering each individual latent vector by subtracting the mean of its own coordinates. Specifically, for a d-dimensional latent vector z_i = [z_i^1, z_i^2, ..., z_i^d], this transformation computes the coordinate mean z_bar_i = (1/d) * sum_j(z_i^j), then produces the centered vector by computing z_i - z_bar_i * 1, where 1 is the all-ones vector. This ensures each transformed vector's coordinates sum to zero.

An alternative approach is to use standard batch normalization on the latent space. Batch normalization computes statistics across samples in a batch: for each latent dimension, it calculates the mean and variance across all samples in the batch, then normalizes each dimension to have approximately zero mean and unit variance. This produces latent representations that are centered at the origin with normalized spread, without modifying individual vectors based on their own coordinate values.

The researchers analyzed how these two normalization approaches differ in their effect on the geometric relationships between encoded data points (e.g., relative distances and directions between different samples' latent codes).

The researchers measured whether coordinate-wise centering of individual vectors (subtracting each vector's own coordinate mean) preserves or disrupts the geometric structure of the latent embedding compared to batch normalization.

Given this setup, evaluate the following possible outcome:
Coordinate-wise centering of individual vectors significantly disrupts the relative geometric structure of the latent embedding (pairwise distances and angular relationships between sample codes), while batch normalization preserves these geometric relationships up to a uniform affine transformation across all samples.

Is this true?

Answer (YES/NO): YES